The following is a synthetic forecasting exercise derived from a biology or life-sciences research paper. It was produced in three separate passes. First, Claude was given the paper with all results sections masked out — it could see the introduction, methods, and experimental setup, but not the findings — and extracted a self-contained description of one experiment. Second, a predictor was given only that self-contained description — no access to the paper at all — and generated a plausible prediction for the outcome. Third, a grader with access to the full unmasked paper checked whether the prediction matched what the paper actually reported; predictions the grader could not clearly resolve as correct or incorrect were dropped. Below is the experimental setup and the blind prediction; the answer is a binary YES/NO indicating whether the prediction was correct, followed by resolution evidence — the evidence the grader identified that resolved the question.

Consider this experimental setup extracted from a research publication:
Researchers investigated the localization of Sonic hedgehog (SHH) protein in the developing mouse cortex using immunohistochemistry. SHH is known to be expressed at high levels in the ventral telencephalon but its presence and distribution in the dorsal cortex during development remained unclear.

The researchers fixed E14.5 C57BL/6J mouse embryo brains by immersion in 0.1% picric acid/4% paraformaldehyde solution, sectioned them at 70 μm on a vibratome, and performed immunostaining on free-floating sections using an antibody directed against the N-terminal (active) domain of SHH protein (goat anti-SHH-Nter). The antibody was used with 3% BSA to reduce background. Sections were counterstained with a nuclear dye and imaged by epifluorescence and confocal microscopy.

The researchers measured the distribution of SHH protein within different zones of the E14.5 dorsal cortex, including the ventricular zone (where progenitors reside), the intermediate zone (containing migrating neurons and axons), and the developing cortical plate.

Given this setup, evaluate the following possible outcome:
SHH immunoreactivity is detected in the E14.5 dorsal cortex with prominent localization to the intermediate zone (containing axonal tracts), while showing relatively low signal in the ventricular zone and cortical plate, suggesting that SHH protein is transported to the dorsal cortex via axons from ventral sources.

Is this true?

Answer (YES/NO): NO